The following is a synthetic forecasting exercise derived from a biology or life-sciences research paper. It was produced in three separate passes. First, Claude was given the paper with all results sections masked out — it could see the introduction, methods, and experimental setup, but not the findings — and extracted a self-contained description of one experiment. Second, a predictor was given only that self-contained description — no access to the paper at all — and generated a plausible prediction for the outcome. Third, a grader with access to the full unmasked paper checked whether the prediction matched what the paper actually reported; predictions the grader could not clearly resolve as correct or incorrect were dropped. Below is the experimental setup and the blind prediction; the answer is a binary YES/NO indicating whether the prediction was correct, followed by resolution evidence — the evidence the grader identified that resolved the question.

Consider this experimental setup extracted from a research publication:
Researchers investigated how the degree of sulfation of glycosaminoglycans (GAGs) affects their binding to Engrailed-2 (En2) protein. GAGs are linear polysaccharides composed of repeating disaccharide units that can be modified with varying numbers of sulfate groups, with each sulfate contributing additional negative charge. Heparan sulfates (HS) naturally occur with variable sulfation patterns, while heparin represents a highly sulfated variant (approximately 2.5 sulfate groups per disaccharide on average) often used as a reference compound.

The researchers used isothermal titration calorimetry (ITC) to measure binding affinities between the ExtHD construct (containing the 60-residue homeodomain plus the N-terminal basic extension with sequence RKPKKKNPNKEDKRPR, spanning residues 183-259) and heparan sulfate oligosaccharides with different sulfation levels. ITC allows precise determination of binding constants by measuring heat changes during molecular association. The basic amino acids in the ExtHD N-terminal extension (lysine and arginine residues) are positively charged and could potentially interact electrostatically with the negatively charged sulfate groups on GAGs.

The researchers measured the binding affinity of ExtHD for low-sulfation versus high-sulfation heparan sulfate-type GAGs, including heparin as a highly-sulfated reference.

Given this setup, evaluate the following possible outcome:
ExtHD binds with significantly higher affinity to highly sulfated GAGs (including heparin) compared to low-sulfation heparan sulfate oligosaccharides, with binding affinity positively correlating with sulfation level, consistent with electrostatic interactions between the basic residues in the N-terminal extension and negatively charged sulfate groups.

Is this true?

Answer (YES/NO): YES